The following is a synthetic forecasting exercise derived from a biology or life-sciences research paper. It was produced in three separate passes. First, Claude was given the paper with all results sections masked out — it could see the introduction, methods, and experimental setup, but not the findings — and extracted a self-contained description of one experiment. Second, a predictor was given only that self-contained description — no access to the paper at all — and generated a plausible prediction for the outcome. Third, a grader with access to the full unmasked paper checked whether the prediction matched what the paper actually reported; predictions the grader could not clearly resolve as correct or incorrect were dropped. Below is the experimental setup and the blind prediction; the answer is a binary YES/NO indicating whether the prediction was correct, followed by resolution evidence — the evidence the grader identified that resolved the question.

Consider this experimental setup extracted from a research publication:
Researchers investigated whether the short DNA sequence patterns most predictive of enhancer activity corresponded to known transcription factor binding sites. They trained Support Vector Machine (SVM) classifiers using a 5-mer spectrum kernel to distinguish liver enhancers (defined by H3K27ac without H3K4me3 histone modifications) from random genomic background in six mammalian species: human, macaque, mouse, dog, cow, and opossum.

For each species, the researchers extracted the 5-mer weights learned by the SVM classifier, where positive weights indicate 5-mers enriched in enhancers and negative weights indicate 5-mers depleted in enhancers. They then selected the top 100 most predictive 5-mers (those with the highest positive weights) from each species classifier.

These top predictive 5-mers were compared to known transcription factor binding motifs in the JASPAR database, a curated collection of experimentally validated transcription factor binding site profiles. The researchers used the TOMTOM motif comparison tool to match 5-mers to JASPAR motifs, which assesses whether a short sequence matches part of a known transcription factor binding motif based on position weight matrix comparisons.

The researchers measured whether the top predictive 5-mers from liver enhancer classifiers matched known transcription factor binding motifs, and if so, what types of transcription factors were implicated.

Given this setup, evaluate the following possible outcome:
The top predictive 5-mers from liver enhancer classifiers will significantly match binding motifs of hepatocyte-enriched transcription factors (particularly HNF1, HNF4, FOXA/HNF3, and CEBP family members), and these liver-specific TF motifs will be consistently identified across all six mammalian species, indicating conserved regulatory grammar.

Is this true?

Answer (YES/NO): NO